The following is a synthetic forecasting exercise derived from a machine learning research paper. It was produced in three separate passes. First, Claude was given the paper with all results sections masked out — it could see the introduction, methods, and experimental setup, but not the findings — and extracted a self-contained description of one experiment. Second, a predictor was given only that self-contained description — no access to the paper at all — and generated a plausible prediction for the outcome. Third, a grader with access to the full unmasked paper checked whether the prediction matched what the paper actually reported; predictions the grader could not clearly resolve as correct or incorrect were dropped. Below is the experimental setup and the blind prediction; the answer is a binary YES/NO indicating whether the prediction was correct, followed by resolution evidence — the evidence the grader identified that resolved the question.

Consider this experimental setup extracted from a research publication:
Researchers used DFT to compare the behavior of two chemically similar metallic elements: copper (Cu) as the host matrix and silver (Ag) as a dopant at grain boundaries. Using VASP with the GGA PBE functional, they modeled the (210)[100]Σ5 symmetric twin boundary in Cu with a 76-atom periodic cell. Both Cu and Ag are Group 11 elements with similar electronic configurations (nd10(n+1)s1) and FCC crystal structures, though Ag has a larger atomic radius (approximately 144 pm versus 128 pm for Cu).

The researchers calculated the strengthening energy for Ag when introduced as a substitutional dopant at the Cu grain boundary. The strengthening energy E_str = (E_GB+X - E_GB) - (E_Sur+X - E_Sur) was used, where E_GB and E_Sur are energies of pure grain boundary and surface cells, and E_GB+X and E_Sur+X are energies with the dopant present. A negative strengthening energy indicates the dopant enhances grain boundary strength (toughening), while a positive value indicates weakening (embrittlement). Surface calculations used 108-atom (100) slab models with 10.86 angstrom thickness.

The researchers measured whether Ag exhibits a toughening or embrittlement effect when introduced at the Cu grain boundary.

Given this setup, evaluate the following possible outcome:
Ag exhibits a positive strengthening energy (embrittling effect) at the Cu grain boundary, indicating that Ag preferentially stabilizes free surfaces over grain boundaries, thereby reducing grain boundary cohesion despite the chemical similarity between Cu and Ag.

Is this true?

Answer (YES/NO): NO